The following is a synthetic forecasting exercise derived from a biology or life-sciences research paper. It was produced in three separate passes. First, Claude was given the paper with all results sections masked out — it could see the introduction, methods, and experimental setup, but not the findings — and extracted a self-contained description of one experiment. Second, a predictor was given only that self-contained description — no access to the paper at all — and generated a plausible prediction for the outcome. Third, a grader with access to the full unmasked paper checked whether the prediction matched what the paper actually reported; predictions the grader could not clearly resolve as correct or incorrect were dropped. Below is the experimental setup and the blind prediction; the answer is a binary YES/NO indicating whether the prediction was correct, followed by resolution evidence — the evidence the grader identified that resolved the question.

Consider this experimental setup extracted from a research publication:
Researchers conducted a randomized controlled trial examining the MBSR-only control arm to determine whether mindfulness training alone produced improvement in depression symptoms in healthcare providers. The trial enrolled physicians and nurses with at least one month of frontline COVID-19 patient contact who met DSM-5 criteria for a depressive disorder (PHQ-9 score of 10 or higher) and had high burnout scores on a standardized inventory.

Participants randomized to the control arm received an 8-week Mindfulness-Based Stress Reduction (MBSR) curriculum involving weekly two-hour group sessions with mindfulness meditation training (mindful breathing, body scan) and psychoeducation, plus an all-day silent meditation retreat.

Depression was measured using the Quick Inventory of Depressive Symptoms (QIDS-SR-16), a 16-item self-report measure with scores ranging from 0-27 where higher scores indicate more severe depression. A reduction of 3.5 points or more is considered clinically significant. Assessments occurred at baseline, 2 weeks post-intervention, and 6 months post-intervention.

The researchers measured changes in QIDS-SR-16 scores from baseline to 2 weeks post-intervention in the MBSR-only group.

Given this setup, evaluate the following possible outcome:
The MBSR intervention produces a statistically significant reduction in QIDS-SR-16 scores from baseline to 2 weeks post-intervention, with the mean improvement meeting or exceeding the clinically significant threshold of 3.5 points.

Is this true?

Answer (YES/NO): NO